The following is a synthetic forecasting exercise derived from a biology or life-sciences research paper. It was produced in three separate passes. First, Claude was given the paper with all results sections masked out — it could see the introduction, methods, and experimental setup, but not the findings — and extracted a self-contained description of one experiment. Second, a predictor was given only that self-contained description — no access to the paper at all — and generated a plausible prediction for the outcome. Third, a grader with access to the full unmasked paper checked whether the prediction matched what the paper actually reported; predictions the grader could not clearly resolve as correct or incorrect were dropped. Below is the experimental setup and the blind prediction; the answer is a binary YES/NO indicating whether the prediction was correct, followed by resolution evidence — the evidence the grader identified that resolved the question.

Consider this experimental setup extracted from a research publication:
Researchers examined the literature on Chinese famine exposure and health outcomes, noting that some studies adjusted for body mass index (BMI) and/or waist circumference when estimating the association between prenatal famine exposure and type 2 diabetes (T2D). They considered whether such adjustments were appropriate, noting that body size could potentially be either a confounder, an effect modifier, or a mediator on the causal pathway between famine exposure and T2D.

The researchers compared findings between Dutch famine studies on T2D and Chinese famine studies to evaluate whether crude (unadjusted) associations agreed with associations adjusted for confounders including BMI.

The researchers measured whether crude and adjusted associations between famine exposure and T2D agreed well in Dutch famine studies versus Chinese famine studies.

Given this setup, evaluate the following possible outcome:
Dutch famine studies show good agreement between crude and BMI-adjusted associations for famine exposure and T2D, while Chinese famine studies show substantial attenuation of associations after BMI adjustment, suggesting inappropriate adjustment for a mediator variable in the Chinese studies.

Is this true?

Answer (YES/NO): NO